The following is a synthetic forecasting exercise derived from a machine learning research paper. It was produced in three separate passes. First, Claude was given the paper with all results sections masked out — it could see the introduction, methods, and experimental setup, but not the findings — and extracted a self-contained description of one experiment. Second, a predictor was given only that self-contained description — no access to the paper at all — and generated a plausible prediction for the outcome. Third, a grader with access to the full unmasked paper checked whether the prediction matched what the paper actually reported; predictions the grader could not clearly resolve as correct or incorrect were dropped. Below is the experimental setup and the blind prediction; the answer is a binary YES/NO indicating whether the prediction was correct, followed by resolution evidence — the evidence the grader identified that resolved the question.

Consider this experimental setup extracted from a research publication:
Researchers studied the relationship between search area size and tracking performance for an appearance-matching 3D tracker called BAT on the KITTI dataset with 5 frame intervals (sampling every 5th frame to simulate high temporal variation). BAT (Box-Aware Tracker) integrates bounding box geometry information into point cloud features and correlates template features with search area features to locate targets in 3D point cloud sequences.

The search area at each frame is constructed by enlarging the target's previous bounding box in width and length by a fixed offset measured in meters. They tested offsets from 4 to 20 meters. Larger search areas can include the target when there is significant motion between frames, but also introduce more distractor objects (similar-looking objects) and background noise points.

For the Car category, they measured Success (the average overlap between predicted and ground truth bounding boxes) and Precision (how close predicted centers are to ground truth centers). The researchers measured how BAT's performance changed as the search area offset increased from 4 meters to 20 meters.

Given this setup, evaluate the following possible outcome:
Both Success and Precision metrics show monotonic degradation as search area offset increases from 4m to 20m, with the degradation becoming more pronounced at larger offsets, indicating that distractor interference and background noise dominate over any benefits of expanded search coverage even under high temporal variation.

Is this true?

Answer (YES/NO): NO